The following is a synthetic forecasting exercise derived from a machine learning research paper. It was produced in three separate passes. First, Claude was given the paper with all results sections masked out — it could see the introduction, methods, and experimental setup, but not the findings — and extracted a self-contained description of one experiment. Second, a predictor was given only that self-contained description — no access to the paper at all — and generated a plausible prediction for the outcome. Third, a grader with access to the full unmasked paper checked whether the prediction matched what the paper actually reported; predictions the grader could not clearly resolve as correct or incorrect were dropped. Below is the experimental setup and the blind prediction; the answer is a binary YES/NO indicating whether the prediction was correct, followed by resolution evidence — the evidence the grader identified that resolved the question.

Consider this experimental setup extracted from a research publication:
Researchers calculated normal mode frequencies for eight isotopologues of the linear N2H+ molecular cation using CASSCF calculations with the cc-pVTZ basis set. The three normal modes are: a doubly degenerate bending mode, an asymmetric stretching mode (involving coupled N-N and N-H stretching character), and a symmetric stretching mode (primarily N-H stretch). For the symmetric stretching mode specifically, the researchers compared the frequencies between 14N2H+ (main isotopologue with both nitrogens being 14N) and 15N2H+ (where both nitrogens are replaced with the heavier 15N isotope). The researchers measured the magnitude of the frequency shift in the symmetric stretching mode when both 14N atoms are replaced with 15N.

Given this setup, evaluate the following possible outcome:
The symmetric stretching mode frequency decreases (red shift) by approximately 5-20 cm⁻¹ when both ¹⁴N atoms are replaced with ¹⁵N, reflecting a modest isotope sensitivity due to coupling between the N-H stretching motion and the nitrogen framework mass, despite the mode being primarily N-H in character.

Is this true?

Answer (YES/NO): YES